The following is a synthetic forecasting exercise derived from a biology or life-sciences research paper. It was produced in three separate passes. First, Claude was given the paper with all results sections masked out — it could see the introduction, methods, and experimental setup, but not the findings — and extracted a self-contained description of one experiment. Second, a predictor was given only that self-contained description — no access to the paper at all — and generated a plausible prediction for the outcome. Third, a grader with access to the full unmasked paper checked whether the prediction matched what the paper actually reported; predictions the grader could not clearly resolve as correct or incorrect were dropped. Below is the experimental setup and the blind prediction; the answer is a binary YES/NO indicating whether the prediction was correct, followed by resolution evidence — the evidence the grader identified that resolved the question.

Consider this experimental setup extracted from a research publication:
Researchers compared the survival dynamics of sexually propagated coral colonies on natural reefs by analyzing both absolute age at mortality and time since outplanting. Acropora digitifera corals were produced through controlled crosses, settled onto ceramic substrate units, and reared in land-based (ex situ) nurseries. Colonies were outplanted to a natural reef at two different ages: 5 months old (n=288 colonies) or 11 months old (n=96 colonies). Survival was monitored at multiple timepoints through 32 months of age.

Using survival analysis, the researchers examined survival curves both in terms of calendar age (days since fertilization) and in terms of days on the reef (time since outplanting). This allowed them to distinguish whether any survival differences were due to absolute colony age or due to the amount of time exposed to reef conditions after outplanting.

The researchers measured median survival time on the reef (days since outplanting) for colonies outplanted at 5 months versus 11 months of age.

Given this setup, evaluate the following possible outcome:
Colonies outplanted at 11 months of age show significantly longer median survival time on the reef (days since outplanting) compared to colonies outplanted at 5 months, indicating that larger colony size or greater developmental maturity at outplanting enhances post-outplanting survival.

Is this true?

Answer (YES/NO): YES